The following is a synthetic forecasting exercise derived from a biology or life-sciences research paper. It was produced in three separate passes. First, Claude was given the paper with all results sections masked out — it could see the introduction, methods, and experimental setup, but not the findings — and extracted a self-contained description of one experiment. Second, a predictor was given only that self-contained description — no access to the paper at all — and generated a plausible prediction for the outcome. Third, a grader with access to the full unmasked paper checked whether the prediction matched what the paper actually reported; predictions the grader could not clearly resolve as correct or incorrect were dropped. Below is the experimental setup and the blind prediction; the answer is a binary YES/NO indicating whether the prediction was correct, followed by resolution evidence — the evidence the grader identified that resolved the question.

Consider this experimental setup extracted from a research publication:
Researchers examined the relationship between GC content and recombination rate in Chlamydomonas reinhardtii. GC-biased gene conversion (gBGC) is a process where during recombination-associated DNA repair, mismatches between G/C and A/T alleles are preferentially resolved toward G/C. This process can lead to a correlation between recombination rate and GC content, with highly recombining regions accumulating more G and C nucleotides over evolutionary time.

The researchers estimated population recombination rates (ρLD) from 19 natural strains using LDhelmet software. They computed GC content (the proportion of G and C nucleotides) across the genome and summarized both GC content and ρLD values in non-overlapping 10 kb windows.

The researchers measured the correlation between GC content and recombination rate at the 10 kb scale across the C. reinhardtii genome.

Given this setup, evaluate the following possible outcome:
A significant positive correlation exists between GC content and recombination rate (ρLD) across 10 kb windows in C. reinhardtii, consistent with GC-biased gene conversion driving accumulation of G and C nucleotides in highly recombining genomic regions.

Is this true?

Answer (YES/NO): YES